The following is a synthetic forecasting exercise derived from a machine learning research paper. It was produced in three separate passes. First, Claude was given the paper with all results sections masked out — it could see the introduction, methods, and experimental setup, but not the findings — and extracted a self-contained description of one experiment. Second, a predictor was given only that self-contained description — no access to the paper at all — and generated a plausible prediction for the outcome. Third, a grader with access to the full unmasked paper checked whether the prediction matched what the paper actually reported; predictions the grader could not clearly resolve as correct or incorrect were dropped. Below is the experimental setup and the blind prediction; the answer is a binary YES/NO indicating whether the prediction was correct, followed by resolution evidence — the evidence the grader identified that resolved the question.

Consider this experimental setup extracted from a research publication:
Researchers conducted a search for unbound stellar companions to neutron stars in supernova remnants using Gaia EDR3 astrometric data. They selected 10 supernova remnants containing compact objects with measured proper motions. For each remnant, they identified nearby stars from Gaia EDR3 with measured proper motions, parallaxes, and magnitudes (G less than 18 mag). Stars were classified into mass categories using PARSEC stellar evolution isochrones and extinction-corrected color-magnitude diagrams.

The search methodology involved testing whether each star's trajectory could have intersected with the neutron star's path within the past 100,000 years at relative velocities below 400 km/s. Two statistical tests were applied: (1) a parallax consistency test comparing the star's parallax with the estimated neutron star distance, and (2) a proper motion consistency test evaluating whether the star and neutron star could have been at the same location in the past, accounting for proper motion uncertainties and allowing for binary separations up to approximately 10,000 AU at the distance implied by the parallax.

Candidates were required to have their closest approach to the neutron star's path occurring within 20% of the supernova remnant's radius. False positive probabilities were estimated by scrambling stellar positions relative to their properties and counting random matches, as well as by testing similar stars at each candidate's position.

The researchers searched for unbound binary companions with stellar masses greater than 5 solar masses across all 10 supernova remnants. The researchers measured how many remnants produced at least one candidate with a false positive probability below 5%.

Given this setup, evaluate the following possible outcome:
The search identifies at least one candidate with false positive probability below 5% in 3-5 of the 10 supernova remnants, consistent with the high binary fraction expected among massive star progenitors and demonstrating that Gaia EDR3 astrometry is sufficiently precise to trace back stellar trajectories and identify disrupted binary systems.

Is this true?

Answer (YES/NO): NO